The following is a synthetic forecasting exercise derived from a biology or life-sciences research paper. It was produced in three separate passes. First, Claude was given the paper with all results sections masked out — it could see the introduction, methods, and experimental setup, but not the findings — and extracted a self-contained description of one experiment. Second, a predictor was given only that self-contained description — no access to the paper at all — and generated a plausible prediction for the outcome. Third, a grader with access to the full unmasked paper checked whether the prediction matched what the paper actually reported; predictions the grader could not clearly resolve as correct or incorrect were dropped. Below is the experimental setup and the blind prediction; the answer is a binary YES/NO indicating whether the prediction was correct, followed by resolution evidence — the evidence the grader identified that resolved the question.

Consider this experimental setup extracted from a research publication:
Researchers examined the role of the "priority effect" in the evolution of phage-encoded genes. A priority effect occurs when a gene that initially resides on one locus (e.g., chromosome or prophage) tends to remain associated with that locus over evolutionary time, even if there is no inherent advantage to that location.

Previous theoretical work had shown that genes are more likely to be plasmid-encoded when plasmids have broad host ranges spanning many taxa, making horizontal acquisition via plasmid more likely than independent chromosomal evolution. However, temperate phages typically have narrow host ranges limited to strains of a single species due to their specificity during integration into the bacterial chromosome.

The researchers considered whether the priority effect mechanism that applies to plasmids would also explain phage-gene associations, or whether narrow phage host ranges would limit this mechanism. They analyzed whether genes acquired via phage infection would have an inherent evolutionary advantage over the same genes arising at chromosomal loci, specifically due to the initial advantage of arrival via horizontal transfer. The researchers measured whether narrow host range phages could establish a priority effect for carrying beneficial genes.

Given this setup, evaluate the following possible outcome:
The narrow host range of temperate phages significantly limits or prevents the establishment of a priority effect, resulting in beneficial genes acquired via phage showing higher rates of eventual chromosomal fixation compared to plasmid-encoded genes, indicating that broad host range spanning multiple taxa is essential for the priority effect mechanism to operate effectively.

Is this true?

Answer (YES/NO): NO